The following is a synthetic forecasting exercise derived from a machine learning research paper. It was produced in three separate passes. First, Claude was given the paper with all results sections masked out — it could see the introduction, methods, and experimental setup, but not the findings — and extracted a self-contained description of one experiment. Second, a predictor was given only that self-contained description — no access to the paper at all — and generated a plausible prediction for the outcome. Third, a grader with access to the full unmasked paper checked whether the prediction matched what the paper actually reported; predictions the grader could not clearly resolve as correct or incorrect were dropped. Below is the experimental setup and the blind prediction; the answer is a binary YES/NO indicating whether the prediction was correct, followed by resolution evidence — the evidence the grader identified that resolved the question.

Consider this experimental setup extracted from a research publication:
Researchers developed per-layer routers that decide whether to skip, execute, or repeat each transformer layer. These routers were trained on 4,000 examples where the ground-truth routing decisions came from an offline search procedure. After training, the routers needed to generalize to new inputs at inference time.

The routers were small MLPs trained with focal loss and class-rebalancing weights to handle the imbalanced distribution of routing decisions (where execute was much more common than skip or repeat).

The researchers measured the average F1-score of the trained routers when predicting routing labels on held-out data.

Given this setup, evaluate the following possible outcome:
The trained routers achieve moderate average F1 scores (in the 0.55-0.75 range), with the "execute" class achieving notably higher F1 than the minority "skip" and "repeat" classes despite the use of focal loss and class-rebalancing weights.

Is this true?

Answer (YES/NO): NO